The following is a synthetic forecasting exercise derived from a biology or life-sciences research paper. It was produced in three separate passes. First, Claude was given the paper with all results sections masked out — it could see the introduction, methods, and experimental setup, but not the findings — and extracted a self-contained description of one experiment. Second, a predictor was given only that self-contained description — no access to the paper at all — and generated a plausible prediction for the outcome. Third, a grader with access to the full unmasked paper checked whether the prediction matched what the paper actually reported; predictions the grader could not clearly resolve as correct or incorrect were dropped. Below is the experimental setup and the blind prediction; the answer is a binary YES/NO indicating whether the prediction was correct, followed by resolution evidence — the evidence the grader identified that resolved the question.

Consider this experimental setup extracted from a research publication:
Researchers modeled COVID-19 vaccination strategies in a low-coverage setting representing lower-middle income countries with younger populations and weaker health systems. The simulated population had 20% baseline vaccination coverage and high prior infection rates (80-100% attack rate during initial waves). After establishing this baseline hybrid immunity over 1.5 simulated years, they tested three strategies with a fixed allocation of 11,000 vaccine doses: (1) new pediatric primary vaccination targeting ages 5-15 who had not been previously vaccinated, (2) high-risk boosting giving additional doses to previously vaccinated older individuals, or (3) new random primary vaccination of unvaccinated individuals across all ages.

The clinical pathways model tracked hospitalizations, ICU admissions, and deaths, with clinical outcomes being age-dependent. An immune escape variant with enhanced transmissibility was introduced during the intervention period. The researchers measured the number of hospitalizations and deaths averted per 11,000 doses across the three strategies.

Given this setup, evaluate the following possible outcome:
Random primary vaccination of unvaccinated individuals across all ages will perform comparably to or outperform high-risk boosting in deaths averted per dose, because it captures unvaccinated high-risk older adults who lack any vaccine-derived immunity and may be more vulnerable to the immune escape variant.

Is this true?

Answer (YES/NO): NO